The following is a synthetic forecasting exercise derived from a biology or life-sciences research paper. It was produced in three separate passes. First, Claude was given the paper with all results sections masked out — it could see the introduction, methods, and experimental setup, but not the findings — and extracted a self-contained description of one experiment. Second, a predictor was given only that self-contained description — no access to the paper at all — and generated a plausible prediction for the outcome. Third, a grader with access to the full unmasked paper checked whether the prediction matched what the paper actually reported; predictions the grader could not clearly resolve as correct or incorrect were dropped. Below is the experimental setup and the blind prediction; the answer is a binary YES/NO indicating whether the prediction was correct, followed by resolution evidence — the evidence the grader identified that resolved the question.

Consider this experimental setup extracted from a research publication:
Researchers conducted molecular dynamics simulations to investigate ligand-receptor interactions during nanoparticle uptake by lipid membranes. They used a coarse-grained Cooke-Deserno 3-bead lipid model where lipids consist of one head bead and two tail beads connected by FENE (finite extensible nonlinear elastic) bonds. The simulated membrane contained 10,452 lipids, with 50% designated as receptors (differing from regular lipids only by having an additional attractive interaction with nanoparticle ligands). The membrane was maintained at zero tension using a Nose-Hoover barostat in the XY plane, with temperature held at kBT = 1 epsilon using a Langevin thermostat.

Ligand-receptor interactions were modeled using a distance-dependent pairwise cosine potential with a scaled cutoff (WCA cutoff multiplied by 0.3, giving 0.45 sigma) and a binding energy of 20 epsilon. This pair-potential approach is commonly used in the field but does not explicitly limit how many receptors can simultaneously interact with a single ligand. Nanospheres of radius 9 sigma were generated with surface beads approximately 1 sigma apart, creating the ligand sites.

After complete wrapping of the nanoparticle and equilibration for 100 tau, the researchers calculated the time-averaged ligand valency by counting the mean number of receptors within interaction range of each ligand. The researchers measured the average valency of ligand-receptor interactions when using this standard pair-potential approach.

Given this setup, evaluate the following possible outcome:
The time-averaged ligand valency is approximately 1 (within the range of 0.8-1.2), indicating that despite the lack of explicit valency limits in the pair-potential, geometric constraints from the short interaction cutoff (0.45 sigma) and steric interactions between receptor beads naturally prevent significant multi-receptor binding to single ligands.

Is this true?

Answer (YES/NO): NO